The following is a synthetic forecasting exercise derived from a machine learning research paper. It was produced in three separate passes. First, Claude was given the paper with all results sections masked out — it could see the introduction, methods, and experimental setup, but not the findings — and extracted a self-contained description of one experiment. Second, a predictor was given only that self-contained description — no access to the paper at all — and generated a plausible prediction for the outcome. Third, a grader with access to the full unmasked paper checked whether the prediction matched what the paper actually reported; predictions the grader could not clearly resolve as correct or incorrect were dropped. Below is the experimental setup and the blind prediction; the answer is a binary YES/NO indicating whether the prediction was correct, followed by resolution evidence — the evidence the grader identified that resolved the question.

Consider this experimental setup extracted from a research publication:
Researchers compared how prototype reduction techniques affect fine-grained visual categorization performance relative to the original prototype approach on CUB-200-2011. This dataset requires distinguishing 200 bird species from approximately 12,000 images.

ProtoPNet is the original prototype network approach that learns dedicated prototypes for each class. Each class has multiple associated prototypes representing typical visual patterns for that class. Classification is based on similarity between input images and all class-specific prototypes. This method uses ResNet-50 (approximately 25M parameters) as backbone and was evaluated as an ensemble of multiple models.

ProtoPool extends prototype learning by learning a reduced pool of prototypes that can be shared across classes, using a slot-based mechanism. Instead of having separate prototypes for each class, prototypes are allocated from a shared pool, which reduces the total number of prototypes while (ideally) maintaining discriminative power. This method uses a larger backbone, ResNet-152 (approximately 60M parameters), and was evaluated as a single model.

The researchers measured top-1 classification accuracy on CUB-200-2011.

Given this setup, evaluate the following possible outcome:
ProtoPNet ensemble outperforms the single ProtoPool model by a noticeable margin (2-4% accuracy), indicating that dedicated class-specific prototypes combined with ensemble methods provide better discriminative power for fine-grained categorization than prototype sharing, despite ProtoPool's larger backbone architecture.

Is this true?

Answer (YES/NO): NO